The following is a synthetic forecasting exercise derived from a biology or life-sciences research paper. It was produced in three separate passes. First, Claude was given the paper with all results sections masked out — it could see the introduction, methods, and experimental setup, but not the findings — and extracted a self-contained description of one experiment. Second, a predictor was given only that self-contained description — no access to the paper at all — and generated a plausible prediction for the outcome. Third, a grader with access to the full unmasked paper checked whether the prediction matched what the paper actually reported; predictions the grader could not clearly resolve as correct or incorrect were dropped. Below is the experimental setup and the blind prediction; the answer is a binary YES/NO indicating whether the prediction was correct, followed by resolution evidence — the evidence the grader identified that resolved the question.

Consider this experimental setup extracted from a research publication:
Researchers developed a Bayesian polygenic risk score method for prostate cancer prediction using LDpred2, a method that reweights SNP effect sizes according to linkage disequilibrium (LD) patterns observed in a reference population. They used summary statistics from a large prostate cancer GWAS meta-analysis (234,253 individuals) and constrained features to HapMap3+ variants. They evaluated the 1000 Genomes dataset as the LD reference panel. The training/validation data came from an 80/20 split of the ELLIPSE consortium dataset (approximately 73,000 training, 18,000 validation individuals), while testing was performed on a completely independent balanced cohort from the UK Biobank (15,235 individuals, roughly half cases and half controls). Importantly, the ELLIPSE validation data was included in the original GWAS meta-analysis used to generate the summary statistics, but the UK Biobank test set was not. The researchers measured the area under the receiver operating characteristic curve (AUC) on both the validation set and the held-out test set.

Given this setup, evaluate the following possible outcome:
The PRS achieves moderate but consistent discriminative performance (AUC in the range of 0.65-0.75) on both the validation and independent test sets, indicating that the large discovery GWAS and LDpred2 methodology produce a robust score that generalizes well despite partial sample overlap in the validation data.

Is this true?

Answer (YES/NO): NO